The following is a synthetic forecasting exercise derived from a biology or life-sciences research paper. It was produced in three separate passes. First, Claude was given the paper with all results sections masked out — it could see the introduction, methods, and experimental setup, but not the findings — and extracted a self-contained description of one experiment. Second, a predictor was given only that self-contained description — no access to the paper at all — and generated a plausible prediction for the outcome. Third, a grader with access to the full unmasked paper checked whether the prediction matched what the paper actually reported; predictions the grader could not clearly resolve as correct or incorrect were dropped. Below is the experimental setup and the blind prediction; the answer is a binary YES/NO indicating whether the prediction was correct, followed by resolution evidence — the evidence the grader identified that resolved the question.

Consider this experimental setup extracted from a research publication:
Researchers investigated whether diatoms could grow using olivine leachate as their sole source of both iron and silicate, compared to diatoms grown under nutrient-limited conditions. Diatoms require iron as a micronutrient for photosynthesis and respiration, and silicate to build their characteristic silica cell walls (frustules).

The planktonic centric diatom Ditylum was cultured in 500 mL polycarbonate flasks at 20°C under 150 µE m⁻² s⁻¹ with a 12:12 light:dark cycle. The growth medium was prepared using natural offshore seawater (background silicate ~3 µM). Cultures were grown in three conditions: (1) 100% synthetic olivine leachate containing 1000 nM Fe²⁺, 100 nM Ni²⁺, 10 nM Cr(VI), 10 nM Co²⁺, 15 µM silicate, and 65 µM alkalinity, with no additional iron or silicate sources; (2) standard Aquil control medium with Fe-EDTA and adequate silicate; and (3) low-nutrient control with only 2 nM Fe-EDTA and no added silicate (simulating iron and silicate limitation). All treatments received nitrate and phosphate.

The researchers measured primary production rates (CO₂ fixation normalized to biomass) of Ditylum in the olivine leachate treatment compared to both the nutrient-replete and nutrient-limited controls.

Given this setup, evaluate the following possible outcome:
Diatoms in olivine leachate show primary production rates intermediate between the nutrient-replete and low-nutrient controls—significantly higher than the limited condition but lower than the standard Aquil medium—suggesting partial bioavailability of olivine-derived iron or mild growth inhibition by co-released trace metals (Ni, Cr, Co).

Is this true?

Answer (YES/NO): NO